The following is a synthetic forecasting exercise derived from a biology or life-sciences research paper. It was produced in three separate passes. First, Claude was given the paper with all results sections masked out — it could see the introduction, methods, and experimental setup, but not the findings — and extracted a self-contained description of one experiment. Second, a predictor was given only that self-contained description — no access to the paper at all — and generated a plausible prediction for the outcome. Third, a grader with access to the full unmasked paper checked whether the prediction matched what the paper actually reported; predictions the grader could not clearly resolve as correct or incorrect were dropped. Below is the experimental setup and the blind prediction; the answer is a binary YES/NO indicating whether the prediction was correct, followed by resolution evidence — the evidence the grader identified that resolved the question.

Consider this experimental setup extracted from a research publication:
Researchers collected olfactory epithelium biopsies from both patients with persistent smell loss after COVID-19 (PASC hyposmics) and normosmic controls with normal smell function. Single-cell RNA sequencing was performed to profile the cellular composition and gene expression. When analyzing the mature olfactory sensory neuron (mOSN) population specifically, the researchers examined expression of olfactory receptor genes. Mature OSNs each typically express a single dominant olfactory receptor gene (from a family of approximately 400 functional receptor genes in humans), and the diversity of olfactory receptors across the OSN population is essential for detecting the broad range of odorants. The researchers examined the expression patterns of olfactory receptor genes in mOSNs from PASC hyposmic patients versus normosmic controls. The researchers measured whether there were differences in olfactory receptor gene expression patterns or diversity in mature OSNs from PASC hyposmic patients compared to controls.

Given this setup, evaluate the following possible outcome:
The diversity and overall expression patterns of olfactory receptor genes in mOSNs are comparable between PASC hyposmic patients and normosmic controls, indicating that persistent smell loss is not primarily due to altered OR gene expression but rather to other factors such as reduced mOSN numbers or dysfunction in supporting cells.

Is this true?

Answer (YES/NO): YES